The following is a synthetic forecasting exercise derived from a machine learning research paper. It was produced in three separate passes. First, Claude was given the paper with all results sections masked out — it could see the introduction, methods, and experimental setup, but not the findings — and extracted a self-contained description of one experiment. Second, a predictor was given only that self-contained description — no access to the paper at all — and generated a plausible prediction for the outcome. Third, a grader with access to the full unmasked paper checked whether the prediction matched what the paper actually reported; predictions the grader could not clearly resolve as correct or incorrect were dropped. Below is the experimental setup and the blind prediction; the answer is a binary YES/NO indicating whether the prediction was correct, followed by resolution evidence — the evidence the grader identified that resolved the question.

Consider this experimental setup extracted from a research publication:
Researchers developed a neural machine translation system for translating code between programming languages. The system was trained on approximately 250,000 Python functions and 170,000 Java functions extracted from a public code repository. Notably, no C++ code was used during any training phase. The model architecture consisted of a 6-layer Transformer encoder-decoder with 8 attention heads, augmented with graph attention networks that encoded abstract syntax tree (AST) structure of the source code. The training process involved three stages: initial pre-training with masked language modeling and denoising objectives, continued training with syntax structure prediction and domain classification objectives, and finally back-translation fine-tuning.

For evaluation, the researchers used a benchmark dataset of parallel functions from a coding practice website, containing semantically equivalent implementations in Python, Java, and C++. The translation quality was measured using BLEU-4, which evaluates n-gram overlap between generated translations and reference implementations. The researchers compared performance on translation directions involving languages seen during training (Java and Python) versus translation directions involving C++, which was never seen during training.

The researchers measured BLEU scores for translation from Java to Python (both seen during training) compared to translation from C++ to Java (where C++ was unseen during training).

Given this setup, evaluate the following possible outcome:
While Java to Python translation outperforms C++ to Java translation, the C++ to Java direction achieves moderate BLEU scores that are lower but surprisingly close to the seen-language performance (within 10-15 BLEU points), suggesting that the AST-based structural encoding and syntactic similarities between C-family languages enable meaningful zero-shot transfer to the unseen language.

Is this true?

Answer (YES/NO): NO